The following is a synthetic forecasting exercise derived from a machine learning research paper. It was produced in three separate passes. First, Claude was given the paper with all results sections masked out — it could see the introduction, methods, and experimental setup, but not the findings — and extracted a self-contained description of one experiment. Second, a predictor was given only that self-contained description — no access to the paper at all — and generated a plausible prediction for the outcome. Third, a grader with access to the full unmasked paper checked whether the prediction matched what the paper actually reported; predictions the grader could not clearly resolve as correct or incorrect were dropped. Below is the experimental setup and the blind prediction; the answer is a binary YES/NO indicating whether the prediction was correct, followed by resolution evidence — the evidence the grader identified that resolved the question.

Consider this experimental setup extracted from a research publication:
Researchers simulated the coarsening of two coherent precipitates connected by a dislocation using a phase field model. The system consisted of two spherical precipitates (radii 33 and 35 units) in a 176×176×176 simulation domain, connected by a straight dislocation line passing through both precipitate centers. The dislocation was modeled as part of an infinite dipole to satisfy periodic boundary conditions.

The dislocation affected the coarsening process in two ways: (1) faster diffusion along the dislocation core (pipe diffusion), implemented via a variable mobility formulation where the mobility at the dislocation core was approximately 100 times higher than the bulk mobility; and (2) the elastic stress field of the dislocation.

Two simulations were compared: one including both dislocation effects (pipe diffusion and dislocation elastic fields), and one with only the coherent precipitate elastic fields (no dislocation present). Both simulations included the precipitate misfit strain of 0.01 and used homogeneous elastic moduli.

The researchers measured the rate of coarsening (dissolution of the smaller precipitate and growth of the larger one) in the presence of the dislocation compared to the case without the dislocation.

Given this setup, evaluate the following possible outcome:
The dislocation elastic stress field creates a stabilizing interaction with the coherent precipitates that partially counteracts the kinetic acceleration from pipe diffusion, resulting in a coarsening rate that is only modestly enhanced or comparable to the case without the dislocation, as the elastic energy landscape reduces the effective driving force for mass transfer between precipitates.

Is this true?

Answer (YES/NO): YES